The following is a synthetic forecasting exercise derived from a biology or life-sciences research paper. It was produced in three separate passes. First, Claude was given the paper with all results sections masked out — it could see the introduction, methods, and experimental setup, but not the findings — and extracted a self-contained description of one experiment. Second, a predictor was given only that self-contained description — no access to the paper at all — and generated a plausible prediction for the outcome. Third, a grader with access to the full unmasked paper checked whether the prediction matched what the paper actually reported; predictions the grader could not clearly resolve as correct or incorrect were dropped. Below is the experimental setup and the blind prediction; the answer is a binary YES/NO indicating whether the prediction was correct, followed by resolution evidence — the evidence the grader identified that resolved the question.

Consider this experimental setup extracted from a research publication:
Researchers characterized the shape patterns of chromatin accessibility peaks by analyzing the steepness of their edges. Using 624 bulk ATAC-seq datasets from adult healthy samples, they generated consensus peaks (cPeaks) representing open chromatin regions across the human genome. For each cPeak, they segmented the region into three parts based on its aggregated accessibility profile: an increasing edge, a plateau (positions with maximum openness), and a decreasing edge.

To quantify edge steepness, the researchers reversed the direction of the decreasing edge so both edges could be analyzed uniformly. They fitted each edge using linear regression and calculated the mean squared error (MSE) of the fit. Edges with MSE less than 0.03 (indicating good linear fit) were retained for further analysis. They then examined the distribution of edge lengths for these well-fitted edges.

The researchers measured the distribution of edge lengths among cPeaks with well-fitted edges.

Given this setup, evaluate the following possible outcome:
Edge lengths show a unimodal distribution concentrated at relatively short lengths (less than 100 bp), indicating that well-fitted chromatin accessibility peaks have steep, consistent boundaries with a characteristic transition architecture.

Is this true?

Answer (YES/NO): NO